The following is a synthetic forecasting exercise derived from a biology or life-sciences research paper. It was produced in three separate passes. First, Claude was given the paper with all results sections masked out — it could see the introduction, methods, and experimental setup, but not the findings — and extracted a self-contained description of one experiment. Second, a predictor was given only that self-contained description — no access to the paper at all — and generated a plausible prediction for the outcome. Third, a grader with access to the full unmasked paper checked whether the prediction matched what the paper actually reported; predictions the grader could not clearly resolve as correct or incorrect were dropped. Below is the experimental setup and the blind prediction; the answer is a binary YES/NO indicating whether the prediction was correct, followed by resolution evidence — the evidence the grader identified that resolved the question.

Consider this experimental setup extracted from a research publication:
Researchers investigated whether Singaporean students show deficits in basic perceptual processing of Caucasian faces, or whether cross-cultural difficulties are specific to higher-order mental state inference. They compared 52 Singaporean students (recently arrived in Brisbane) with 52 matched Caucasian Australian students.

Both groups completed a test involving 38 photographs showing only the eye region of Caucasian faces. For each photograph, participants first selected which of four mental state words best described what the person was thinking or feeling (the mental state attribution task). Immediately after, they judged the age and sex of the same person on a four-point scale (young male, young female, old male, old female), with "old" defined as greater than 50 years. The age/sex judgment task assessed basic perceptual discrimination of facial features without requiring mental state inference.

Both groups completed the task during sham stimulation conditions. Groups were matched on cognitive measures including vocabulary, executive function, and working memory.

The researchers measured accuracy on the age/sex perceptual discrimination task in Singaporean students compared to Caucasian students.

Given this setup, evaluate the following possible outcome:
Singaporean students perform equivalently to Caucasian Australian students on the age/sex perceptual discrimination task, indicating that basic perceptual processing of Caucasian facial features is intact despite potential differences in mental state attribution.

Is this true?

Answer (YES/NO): NO